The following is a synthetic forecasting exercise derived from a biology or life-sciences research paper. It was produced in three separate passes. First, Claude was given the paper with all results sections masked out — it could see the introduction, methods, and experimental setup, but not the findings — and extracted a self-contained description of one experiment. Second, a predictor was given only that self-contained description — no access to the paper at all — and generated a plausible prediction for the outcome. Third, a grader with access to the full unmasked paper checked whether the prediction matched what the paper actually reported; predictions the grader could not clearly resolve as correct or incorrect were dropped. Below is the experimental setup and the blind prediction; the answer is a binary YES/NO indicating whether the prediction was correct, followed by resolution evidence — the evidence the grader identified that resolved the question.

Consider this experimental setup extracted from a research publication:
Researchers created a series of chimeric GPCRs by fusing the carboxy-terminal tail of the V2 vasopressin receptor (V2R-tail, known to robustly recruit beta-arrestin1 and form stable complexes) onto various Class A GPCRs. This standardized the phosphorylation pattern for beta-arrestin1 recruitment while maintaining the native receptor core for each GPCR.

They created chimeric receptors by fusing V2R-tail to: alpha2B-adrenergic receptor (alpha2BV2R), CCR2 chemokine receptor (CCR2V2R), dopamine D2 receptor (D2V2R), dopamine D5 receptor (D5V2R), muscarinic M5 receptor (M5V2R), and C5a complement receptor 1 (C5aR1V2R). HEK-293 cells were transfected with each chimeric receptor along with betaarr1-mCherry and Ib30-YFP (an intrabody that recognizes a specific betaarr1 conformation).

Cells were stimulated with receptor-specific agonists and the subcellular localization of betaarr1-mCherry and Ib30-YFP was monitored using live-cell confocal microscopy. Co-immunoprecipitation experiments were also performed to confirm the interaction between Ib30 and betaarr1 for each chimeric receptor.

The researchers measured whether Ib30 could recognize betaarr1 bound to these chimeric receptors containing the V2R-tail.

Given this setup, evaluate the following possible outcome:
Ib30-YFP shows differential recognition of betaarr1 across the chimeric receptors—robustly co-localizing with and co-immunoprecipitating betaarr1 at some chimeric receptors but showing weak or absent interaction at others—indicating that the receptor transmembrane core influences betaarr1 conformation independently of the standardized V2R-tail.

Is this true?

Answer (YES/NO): NO